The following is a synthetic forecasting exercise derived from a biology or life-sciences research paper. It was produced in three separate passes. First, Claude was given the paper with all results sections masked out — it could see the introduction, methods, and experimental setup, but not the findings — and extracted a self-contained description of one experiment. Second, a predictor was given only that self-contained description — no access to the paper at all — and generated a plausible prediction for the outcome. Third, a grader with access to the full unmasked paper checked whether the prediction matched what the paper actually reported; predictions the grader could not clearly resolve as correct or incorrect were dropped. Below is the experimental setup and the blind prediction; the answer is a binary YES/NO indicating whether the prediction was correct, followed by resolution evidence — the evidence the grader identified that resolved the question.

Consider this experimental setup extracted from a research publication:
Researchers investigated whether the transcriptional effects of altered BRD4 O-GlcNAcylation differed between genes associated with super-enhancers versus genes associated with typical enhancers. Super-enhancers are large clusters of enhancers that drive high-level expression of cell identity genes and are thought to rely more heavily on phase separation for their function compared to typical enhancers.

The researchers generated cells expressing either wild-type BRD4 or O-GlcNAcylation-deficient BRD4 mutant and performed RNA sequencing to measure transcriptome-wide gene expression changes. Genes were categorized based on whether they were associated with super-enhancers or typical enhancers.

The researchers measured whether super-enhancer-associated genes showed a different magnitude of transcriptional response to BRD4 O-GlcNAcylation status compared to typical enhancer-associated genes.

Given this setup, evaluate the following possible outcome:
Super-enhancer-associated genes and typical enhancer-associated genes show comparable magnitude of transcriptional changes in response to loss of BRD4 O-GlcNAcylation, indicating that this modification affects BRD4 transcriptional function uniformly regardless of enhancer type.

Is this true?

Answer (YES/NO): NO